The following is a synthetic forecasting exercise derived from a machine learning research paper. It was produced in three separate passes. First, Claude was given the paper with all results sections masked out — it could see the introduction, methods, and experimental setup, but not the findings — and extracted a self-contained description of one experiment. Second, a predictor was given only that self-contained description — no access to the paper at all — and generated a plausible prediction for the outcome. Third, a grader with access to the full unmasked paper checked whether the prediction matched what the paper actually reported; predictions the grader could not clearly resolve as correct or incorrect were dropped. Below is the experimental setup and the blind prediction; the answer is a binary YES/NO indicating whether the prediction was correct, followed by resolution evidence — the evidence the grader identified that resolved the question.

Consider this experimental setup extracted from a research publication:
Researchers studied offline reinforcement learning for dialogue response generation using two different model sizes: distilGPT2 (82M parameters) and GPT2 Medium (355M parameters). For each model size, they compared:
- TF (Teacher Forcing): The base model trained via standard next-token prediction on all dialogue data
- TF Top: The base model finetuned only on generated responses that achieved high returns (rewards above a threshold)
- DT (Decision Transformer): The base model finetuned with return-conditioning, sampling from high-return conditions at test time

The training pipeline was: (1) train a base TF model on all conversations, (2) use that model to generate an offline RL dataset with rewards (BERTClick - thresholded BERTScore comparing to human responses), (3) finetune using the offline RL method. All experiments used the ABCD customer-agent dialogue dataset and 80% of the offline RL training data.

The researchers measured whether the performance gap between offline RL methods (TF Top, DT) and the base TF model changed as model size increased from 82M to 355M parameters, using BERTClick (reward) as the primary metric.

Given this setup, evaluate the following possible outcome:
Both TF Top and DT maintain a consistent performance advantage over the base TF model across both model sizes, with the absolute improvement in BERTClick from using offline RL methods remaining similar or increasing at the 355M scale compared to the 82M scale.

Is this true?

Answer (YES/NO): YES